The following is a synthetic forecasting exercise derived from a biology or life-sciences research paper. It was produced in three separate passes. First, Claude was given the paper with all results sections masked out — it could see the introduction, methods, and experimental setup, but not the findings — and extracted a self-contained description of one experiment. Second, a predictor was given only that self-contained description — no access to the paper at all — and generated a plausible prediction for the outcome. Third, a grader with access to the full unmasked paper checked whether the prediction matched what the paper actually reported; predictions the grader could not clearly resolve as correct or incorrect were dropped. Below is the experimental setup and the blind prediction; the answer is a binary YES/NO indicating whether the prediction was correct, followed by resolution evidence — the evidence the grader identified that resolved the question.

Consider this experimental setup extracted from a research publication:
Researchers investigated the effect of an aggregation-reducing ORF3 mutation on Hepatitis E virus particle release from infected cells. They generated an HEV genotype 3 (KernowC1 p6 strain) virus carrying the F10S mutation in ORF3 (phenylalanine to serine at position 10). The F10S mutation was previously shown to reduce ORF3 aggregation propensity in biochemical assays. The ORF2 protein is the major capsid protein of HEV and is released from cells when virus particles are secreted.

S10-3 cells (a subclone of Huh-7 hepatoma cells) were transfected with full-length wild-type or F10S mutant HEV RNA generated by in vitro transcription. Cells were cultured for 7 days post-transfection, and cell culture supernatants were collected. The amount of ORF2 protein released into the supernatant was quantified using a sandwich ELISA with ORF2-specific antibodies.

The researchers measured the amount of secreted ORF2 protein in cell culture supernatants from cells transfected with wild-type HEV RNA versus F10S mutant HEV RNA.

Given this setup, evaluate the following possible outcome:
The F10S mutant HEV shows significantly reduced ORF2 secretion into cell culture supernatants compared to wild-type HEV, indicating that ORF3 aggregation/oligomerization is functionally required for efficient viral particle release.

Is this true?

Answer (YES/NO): NO